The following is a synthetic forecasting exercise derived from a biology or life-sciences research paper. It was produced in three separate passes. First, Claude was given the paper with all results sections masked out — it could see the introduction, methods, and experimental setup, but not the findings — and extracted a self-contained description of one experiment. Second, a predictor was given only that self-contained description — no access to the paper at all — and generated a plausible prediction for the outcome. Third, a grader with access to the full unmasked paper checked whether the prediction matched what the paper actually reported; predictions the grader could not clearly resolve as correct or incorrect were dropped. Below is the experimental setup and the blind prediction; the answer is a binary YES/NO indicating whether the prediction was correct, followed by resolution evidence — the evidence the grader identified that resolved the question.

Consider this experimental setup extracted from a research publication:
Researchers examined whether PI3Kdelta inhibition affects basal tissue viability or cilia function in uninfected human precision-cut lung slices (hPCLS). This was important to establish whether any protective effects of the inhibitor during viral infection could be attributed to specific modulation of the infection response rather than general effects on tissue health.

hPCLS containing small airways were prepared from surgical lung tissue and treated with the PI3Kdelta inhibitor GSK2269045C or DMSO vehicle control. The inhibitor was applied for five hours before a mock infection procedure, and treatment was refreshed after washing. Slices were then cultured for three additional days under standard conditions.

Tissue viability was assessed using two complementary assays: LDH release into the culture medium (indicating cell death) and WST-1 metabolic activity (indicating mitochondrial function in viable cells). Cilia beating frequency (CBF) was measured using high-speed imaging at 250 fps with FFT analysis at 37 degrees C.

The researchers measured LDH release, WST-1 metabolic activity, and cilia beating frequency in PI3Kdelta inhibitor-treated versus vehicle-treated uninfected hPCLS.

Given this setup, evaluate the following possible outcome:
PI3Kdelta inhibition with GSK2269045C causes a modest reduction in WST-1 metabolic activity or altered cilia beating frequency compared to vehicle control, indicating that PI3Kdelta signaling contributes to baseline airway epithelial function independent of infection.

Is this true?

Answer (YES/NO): NO